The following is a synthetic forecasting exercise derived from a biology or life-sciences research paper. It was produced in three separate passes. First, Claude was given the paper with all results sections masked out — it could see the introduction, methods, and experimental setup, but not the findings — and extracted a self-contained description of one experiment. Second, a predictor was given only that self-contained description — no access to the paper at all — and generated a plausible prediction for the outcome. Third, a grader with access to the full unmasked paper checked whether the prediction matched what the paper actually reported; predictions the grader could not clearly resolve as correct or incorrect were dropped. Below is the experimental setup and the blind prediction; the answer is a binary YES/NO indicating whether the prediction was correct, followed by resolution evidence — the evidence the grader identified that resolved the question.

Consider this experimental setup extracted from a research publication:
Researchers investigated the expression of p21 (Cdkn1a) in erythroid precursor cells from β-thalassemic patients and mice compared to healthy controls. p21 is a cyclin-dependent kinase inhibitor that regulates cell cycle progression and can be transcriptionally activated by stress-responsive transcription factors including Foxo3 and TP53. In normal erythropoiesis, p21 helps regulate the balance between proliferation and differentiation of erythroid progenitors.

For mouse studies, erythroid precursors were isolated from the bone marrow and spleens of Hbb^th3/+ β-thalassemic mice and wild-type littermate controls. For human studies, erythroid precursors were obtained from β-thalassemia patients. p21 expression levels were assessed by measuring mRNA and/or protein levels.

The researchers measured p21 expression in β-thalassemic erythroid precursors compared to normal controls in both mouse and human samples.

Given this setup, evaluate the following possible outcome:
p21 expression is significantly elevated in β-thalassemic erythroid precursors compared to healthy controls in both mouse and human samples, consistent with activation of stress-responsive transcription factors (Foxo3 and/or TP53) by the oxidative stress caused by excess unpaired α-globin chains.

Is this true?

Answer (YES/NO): YES